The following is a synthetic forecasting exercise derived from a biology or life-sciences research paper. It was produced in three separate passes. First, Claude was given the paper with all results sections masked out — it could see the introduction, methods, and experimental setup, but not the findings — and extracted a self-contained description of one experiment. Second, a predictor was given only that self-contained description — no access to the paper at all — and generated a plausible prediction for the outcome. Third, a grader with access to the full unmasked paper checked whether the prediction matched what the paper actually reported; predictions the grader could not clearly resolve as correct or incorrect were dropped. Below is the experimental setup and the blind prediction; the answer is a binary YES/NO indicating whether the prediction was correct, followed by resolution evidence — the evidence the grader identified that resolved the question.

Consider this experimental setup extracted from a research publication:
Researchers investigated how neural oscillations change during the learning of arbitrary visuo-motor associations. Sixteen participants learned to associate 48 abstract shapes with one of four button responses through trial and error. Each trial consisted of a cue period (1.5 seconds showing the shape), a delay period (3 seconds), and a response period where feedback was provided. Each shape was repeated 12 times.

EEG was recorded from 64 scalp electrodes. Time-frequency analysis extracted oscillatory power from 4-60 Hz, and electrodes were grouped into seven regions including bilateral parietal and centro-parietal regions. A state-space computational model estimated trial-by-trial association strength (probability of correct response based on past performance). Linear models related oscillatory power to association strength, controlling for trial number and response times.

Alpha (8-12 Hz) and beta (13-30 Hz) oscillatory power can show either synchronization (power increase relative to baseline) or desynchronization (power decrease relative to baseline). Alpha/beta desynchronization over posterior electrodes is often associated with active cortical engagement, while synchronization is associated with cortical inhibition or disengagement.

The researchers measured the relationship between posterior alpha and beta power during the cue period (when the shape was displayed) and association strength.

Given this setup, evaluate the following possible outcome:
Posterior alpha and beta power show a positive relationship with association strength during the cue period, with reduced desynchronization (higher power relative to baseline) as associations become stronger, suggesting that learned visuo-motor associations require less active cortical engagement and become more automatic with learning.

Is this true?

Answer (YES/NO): YES